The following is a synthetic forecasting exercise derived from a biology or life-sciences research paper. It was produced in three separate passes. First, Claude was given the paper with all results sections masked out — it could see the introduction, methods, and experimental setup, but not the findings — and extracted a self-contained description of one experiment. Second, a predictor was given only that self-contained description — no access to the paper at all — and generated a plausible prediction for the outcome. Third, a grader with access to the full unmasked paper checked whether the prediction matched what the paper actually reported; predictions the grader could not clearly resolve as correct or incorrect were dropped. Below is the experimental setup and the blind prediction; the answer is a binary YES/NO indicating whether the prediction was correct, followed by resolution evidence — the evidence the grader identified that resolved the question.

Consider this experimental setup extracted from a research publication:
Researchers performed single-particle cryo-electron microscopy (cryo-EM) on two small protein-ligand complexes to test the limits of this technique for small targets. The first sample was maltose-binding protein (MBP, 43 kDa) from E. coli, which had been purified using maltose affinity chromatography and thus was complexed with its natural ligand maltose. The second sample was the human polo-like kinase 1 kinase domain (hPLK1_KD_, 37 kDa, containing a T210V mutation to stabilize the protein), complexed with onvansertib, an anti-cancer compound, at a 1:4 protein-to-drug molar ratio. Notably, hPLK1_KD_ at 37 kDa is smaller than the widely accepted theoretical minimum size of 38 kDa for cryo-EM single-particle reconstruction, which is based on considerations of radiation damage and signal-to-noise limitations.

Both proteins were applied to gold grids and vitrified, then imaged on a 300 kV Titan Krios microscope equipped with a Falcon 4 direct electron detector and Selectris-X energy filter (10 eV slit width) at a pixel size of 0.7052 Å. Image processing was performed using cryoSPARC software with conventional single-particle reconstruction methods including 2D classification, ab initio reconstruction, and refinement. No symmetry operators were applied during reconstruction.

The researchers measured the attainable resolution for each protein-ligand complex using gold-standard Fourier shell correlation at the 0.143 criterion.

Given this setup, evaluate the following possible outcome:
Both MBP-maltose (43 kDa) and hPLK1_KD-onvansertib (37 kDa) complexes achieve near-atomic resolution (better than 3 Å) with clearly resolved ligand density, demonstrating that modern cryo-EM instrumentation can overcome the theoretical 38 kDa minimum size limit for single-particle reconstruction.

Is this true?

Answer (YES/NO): NO